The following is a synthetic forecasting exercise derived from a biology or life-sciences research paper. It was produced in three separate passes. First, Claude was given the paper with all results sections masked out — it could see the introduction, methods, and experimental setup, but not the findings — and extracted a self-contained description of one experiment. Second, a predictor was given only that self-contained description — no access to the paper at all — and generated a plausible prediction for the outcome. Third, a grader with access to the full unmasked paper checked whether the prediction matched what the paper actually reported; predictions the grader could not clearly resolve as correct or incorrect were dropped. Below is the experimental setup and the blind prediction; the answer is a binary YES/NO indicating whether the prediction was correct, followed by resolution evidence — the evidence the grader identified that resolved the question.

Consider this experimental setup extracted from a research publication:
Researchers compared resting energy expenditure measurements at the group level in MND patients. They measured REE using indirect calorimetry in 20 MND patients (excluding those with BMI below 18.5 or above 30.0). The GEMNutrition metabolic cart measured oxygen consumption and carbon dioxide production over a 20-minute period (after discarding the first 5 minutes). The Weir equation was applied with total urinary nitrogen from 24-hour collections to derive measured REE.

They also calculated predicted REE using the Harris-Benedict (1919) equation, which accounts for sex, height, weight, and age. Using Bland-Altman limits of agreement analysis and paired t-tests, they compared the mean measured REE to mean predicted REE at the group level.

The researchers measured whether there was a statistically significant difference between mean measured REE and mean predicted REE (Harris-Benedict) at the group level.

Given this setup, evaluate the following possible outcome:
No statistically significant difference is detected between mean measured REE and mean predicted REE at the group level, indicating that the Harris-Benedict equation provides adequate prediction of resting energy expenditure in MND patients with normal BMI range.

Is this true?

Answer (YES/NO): YES